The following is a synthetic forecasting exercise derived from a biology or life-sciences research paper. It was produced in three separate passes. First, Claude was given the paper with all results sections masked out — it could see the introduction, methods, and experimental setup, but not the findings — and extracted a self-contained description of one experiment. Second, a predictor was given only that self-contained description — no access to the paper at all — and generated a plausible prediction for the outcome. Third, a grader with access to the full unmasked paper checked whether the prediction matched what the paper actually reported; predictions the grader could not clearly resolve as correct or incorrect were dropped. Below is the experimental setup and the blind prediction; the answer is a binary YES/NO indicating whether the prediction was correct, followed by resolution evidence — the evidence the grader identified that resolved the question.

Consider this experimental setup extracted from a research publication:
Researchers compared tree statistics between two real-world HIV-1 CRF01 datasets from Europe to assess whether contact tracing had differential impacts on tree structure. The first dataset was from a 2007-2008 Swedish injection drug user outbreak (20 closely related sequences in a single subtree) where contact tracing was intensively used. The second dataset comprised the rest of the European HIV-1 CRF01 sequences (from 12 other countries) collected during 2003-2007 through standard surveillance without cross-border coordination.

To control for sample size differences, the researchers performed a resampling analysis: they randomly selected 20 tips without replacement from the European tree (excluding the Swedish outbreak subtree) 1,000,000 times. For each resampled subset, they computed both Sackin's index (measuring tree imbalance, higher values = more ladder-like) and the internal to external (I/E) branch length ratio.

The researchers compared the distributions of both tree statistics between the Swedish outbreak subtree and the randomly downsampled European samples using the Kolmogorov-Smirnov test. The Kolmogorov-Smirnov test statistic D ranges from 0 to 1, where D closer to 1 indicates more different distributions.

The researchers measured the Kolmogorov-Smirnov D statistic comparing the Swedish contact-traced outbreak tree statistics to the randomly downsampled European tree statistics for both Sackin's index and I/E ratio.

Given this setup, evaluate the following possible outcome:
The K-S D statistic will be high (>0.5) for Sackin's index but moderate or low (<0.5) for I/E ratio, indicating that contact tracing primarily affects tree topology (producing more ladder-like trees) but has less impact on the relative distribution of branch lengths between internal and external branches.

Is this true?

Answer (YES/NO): NO